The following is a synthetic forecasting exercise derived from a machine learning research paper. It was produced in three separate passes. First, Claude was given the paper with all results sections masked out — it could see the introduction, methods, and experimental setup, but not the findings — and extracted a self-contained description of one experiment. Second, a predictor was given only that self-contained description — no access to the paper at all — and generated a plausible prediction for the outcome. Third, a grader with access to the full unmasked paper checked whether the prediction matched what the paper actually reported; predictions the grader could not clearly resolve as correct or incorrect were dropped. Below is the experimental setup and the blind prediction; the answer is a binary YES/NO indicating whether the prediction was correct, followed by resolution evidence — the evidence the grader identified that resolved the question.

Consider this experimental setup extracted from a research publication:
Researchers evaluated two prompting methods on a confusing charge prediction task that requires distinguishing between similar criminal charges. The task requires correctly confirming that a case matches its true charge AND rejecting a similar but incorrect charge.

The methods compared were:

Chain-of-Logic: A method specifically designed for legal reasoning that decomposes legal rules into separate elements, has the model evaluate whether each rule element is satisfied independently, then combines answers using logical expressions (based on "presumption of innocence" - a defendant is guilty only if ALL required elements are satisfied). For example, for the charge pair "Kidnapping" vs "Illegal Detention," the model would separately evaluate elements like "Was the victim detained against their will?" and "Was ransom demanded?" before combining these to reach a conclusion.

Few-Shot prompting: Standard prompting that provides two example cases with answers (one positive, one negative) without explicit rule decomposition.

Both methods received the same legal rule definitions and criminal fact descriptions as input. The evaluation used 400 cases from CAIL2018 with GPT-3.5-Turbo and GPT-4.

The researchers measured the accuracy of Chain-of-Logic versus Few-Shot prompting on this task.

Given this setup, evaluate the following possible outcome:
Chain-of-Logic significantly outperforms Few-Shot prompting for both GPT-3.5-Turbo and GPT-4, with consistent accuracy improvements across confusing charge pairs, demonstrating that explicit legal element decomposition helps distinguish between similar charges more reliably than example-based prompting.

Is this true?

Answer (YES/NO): NO